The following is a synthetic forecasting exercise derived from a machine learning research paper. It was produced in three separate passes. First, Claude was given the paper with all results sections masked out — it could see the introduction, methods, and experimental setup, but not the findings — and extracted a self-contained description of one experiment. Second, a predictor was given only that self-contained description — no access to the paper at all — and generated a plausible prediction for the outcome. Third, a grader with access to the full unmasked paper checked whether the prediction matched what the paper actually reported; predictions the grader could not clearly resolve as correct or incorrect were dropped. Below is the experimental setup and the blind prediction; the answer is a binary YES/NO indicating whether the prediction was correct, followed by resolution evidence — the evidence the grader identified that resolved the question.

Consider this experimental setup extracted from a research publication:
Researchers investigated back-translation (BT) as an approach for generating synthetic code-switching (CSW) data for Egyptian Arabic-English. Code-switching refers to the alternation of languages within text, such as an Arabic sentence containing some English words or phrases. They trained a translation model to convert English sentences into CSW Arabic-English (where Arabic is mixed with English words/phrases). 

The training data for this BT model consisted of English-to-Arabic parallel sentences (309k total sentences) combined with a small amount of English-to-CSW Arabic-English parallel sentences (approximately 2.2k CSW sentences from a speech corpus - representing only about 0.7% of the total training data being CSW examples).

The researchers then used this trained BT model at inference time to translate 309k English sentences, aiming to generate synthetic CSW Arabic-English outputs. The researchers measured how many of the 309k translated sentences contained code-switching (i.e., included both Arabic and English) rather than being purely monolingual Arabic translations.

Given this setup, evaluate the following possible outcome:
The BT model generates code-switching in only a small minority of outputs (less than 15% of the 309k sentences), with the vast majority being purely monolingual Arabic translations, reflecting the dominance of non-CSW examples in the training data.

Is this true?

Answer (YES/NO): YES